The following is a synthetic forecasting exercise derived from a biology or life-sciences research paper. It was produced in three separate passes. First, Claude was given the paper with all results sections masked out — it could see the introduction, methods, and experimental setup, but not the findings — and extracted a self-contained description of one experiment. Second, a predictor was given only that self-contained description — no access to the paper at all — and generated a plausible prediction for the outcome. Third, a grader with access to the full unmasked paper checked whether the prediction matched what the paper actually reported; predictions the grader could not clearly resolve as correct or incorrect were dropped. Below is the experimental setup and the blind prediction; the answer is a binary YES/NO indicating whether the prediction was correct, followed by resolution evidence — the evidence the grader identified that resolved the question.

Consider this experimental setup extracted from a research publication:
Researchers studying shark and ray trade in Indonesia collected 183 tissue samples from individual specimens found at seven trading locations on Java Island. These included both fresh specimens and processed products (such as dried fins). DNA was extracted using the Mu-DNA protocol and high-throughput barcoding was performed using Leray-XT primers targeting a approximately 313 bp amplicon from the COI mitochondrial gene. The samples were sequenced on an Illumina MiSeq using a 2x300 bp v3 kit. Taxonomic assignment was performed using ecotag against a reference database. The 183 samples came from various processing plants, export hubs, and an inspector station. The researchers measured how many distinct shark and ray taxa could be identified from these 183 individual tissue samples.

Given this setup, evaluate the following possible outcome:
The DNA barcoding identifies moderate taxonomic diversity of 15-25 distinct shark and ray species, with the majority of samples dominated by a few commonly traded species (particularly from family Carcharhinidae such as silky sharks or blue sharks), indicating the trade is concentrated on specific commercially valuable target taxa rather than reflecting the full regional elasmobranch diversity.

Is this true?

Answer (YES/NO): NO